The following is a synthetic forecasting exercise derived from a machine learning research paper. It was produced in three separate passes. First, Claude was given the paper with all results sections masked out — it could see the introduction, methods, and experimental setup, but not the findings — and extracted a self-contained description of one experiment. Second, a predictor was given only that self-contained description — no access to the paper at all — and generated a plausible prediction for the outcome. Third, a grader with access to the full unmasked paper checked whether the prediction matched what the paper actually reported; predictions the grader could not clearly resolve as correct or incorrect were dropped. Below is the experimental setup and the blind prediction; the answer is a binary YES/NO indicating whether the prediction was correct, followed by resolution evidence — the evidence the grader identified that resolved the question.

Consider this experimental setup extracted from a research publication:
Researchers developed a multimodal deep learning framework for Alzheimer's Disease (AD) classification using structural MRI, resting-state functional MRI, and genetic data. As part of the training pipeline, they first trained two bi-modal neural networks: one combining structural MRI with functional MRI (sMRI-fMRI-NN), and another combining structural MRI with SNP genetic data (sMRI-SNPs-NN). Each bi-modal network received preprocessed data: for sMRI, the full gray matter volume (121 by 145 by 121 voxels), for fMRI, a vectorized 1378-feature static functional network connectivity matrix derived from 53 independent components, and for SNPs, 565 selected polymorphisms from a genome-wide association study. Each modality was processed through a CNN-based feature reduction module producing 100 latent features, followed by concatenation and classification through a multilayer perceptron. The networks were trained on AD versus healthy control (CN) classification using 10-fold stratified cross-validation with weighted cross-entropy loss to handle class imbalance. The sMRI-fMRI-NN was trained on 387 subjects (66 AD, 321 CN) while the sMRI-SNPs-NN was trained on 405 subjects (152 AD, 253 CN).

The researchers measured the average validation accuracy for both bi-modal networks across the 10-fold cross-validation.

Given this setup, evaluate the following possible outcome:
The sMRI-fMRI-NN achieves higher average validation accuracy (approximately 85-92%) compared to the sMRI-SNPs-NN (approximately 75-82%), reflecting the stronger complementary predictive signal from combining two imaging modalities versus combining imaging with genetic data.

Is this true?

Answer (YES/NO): NO